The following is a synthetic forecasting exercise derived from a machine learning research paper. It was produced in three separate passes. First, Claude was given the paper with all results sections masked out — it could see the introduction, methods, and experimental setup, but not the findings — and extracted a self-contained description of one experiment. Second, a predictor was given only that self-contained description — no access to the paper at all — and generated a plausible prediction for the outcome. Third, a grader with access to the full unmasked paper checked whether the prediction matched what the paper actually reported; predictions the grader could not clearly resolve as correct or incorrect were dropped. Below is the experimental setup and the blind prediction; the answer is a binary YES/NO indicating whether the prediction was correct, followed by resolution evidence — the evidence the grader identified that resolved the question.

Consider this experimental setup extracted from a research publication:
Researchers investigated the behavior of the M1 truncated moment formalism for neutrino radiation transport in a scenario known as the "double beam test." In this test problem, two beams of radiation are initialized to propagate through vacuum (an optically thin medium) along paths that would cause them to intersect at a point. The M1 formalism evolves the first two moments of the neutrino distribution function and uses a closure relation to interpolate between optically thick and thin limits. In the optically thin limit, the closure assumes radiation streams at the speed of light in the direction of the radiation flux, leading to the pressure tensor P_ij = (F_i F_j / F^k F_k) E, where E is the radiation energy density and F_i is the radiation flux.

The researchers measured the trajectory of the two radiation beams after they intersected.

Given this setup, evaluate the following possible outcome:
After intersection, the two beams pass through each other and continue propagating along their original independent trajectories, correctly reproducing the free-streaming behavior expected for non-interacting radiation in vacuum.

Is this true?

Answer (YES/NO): NO